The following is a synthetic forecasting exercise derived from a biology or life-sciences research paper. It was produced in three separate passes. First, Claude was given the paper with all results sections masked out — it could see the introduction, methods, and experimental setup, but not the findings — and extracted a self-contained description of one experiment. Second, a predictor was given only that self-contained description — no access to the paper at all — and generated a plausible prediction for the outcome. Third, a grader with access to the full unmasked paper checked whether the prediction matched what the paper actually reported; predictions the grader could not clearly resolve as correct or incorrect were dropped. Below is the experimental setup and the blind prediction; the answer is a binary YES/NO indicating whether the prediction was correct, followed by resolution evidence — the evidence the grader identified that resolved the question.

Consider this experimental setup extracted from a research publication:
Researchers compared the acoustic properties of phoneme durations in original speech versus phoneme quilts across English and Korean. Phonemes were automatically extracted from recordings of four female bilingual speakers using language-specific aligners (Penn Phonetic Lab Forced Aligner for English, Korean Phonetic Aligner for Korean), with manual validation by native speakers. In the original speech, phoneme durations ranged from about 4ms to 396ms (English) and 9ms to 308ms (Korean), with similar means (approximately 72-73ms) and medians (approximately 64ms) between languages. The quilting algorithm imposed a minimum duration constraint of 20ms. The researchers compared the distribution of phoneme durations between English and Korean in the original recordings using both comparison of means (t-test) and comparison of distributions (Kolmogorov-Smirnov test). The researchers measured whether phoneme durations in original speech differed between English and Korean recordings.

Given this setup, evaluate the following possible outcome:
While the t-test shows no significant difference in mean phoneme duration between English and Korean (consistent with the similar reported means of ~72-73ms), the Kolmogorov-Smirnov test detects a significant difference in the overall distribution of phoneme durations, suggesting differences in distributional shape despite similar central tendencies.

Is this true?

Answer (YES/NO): YES